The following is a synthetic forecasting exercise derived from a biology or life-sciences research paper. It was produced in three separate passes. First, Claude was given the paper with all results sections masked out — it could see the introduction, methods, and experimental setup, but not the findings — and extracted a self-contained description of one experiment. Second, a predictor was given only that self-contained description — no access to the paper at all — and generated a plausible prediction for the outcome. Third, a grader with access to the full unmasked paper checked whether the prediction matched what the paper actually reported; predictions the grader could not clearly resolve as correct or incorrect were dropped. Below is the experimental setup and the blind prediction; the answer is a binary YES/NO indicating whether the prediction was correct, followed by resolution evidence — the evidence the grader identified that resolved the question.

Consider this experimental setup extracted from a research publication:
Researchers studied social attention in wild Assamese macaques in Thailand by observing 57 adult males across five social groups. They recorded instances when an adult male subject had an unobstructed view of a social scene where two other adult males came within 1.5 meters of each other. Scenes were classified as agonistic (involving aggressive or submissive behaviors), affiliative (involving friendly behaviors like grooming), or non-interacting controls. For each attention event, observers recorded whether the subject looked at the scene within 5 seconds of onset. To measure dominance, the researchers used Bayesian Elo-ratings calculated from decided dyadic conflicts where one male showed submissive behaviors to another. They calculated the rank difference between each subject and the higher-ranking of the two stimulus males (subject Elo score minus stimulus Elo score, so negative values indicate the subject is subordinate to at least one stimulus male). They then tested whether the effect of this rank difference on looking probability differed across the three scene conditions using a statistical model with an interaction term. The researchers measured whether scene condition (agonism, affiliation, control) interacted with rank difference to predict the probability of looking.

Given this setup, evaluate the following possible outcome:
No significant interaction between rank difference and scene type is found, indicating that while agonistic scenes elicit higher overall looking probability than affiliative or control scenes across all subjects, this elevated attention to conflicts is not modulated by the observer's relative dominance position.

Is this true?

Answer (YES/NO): NO